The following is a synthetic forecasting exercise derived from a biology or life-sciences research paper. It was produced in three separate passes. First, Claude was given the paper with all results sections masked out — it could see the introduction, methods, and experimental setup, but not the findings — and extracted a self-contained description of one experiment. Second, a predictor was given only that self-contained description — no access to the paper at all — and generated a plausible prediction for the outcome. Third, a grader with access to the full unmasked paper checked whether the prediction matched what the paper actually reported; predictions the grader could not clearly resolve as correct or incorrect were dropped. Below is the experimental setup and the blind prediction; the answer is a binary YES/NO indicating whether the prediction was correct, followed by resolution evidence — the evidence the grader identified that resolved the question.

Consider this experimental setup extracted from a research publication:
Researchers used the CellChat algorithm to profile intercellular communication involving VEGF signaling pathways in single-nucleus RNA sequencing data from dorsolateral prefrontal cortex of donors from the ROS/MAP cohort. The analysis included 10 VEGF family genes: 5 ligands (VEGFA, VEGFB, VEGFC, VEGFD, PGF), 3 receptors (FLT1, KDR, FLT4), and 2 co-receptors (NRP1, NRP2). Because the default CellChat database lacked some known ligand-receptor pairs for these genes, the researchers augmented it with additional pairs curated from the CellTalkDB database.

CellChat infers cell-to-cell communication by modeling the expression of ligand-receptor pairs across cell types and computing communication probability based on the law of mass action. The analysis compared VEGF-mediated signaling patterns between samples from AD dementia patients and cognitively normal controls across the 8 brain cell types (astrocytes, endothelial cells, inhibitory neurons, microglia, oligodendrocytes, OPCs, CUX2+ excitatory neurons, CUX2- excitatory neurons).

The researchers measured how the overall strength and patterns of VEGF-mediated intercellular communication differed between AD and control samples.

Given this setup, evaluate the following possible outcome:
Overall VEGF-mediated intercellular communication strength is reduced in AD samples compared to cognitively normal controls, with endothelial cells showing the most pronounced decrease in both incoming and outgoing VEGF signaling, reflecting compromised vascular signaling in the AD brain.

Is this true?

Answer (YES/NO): NO